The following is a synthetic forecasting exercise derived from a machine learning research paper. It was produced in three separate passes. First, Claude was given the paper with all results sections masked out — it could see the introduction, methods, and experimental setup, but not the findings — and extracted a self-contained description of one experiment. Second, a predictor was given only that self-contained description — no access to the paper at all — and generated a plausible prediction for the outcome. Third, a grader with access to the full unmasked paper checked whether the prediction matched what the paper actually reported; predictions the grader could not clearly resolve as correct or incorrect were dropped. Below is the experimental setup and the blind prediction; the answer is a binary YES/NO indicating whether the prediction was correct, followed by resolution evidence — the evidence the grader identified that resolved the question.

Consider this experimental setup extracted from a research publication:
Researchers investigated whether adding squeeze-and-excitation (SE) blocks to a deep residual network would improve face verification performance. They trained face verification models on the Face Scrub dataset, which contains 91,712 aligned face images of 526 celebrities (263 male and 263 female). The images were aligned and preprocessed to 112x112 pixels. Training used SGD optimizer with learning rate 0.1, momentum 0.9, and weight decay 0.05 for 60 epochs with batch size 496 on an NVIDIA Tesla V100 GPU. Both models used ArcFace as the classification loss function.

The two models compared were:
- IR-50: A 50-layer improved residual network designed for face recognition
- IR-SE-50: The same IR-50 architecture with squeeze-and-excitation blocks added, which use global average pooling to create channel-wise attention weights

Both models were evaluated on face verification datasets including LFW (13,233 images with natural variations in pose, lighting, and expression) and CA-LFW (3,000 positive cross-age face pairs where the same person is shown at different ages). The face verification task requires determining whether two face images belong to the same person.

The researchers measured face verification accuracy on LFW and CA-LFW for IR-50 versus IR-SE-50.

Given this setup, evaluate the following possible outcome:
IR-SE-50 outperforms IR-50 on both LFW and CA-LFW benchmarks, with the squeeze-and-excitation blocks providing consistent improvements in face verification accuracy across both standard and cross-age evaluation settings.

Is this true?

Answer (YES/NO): NO